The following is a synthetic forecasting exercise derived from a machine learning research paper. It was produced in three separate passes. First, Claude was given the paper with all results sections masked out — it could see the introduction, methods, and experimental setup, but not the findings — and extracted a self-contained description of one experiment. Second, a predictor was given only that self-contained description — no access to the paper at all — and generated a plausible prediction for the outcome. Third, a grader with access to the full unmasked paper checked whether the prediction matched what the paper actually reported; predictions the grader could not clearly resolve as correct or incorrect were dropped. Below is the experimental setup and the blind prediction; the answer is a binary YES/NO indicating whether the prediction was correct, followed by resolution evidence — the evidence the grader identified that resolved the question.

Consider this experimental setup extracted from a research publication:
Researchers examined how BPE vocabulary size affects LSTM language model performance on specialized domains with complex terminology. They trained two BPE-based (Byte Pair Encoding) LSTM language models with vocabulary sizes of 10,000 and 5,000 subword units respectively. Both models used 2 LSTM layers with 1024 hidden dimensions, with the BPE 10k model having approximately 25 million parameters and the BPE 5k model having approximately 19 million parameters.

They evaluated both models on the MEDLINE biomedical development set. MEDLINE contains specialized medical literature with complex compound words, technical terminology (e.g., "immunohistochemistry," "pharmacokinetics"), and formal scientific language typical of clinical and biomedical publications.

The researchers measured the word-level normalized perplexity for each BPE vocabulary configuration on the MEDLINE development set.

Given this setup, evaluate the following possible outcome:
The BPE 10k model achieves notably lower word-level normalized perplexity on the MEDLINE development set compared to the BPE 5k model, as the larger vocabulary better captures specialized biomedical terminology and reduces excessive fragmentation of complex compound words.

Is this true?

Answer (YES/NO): YES